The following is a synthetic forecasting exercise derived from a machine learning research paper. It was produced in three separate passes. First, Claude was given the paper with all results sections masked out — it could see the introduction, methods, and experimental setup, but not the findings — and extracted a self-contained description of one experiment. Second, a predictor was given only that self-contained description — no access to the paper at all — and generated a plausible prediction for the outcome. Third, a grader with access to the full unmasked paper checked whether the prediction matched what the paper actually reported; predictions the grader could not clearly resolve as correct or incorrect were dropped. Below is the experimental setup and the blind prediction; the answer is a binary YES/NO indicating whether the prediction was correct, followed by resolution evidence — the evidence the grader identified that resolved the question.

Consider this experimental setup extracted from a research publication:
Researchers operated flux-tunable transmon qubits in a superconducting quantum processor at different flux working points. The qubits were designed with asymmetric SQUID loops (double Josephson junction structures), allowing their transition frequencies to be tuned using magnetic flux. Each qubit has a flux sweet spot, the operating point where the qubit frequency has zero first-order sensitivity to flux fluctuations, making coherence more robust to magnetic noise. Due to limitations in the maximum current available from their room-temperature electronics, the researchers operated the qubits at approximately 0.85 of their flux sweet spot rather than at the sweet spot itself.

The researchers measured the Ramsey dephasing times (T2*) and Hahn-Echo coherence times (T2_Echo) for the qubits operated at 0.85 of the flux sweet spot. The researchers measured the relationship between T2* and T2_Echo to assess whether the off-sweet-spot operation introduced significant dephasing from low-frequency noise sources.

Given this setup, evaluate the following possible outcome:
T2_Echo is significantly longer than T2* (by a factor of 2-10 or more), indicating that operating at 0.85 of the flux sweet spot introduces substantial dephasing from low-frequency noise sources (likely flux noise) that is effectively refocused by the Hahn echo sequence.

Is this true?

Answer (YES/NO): YES